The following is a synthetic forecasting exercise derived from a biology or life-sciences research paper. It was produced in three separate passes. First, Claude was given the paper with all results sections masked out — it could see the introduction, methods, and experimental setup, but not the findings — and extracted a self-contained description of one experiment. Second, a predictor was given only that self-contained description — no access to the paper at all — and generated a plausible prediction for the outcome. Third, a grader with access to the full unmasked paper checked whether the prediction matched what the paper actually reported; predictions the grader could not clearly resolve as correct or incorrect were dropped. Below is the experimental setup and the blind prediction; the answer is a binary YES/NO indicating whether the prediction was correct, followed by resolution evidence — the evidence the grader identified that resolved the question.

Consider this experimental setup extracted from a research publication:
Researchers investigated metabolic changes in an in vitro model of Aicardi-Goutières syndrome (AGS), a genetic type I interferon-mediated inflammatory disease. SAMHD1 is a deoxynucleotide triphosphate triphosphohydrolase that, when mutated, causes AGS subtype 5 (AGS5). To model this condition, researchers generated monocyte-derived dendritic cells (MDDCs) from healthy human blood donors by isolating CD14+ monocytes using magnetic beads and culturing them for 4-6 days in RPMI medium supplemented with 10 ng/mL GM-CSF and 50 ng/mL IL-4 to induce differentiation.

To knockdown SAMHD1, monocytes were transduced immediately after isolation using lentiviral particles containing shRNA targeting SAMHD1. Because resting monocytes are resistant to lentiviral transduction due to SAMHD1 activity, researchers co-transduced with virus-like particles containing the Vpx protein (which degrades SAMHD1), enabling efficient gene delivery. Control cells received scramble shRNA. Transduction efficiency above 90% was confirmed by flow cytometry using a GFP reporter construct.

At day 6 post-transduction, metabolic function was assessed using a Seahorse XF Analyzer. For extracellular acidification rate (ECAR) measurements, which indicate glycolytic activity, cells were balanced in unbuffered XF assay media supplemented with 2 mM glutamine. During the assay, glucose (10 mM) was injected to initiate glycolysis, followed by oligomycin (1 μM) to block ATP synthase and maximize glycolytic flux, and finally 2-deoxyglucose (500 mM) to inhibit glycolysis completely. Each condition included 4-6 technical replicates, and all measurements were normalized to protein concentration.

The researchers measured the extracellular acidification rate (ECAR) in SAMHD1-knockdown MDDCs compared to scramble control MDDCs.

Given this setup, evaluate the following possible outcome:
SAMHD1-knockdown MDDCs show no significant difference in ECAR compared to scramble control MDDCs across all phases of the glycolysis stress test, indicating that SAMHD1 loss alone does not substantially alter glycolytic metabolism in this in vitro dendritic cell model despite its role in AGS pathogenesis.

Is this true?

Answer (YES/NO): NO